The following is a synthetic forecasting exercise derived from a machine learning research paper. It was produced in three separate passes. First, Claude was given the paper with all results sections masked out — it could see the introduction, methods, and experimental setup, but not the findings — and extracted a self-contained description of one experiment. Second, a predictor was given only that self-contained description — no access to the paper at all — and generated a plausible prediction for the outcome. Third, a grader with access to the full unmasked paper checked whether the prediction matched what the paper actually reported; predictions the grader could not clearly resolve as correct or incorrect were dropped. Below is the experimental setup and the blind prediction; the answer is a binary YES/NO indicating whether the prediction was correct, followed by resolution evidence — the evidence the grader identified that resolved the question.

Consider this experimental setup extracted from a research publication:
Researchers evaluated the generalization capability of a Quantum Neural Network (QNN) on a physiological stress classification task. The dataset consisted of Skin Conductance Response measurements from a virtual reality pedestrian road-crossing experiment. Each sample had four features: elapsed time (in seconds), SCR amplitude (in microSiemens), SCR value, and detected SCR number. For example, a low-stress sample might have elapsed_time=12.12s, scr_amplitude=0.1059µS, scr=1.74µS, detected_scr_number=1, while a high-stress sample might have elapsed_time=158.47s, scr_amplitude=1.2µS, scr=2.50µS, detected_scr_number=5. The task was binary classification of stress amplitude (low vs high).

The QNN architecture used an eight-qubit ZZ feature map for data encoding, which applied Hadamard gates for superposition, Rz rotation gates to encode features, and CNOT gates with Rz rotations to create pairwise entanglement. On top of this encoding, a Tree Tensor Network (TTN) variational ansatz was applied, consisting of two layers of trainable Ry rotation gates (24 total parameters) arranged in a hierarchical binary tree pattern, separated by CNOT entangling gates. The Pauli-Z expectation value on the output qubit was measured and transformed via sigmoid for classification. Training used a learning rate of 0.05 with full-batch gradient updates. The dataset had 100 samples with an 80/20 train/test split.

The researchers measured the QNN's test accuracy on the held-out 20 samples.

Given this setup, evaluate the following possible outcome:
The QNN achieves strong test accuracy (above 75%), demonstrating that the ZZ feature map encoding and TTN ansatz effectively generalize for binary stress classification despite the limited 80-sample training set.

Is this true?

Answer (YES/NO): NO